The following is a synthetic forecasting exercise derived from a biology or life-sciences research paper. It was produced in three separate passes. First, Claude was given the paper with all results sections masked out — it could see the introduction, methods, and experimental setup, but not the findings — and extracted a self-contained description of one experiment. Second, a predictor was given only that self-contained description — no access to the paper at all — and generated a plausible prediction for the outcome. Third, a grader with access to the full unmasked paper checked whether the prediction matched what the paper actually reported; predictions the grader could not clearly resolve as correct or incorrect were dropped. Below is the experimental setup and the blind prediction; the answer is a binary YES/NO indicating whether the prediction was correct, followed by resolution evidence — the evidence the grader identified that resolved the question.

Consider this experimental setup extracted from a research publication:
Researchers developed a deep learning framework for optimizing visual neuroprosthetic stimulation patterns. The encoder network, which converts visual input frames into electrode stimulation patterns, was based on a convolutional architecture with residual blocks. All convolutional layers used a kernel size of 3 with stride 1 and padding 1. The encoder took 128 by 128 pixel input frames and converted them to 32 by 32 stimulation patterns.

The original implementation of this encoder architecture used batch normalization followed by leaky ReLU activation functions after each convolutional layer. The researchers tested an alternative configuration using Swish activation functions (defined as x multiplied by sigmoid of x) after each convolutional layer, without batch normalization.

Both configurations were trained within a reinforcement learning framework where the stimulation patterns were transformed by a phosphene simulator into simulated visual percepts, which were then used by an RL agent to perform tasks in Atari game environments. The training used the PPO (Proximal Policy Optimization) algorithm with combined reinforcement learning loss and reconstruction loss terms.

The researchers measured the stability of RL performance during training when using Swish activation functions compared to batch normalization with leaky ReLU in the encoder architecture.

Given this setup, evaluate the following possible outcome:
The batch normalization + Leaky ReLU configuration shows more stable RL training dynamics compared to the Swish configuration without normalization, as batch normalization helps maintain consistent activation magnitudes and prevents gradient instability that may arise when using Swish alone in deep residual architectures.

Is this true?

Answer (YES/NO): NO